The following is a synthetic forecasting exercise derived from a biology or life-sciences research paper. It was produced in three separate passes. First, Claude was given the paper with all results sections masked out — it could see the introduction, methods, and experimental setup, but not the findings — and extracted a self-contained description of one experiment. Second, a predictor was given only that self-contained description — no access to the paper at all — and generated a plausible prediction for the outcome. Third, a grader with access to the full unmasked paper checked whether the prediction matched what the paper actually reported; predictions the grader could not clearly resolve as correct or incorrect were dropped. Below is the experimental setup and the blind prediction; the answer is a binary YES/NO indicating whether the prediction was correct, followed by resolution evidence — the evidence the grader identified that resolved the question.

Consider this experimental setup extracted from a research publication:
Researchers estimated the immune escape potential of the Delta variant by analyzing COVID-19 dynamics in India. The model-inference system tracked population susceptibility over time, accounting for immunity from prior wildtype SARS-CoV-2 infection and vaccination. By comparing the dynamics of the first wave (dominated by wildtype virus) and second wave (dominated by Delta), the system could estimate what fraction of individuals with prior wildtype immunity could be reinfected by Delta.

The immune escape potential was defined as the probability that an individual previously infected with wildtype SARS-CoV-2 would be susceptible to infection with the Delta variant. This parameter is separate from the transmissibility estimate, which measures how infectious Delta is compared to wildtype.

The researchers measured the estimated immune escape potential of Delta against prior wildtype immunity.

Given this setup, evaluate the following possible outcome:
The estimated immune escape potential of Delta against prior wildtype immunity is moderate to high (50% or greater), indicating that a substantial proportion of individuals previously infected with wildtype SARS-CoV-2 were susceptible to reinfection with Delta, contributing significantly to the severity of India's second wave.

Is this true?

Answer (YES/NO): NO